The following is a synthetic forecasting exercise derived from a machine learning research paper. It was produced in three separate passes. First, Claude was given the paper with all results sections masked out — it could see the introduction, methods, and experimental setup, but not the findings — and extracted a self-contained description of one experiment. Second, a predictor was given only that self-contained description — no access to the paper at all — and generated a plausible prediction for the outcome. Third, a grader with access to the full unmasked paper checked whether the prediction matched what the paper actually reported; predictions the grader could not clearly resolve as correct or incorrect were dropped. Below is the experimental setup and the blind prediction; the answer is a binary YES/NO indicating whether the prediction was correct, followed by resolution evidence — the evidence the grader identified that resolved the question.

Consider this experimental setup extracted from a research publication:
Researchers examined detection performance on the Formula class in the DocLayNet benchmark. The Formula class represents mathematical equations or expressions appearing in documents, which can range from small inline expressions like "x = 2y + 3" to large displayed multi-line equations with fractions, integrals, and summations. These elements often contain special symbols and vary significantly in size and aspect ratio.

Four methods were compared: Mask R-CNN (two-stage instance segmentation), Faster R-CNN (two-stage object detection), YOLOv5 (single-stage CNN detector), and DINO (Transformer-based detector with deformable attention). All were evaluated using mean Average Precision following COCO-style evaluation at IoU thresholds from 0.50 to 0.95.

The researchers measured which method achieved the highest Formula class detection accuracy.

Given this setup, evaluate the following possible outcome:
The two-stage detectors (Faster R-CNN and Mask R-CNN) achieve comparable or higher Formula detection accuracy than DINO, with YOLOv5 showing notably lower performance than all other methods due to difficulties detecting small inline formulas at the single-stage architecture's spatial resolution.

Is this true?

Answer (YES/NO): NO